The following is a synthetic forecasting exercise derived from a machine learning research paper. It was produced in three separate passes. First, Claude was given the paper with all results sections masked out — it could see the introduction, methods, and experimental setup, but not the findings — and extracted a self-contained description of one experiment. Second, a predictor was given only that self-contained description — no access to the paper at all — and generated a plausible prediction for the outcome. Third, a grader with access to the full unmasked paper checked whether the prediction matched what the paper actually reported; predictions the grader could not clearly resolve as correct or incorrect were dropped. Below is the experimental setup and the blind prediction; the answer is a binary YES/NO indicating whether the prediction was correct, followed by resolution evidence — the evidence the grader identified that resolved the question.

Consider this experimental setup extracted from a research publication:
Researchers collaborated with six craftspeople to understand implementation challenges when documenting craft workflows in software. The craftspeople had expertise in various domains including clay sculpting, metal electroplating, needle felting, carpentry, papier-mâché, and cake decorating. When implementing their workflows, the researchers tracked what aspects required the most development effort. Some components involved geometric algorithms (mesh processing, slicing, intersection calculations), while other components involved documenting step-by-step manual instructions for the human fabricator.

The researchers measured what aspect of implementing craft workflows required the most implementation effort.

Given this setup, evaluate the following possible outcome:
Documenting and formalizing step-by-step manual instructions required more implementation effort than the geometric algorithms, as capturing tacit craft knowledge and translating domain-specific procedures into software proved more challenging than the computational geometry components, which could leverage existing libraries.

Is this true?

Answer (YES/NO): YES